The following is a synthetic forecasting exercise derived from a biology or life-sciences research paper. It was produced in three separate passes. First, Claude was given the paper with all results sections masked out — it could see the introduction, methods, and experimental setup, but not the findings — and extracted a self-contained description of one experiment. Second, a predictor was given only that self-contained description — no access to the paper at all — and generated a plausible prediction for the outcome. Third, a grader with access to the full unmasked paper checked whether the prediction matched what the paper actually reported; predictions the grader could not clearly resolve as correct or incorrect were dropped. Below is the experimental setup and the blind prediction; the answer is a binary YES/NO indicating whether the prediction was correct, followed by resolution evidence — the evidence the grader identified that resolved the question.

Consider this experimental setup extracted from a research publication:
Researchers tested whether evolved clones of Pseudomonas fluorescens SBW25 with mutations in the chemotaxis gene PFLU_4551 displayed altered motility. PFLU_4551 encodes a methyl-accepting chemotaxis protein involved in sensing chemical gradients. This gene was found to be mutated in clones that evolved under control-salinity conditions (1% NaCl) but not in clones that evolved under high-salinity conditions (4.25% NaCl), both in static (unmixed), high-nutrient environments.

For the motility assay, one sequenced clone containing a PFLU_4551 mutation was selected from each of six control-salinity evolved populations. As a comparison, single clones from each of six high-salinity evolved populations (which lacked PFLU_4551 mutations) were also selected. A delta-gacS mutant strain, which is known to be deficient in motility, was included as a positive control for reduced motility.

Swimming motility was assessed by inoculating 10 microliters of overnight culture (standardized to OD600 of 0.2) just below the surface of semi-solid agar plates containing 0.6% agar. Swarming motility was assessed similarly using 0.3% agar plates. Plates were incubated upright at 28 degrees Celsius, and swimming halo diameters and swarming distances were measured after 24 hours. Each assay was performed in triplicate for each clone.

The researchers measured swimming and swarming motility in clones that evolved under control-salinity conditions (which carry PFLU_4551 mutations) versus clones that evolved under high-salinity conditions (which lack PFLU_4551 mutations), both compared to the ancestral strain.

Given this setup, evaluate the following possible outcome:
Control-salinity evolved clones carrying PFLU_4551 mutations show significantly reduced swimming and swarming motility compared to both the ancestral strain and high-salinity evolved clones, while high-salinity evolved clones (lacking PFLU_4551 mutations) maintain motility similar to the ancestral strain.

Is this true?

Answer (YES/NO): NO